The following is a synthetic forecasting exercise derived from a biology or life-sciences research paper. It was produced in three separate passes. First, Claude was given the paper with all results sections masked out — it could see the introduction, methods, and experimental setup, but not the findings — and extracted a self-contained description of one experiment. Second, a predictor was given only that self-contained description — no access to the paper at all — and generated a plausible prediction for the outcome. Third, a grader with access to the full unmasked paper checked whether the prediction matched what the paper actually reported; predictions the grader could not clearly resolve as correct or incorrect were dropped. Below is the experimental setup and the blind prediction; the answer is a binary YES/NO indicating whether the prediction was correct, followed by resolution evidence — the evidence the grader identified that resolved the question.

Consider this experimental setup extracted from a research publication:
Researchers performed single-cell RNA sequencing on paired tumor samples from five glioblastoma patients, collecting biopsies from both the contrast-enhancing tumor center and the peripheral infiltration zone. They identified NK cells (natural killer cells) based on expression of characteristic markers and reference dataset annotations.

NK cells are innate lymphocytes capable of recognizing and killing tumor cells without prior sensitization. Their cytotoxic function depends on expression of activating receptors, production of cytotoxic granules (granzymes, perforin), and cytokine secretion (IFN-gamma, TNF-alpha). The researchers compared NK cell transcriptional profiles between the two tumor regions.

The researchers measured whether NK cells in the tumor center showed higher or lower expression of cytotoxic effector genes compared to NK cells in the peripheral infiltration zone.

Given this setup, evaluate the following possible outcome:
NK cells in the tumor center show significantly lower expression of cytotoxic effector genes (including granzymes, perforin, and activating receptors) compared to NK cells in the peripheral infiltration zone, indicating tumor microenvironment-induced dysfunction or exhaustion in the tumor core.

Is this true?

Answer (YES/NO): NO